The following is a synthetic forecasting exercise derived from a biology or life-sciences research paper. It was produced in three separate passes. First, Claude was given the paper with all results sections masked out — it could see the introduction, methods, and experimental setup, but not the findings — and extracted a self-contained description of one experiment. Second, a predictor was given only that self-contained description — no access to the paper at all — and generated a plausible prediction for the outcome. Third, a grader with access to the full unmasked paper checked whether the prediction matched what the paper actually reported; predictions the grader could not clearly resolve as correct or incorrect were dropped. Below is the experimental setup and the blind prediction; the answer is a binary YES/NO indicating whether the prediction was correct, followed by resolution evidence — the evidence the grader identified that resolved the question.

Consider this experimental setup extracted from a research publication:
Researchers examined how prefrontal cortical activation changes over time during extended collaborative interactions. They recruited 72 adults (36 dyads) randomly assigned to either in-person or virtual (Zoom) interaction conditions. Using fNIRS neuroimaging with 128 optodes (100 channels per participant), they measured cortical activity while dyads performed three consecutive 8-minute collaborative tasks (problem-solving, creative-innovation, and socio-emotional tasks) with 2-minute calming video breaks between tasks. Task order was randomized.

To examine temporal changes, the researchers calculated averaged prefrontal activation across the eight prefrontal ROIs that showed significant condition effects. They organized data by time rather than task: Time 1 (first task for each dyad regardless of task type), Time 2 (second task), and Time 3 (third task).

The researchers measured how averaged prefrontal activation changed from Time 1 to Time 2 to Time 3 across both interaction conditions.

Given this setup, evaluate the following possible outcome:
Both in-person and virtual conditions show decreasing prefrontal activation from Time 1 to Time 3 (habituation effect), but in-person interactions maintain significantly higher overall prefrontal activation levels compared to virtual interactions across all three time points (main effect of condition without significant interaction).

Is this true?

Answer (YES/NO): NO